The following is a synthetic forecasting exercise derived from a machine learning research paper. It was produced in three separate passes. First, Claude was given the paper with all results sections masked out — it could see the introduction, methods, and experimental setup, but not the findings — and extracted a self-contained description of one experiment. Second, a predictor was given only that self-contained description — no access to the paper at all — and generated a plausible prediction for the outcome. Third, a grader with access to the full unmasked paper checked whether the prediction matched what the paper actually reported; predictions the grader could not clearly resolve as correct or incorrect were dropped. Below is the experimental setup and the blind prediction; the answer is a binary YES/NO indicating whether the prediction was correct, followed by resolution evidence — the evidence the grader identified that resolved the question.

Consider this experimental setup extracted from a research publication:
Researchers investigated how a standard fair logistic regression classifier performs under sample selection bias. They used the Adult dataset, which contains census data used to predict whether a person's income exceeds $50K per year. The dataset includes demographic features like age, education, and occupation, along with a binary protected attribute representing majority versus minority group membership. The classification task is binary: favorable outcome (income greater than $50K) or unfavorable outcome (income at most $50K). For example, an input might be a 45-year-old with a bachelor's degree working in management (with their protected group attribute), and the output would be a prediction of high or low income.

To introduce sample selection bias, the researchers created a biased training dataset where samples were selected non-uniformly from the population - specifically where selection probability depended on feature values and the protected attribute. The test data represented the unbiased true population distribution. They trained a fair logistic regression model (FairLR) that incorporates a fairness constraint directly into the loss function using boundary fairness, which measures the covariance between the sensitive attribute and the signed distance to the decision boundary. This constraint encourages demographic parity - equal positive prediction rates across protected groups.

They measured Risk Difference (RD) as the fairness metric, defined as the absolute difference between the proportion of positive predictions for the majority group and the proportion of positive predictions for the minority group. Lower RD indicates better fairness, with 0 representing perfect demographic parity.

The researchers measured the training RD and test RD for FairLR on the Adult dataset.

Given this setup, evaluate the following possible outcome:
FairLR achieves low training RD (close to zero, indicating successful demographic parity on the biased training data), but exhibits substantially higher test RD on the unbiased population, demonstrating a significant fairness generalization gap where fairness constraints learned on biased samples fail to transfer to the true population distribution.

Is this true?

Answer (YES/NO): YES